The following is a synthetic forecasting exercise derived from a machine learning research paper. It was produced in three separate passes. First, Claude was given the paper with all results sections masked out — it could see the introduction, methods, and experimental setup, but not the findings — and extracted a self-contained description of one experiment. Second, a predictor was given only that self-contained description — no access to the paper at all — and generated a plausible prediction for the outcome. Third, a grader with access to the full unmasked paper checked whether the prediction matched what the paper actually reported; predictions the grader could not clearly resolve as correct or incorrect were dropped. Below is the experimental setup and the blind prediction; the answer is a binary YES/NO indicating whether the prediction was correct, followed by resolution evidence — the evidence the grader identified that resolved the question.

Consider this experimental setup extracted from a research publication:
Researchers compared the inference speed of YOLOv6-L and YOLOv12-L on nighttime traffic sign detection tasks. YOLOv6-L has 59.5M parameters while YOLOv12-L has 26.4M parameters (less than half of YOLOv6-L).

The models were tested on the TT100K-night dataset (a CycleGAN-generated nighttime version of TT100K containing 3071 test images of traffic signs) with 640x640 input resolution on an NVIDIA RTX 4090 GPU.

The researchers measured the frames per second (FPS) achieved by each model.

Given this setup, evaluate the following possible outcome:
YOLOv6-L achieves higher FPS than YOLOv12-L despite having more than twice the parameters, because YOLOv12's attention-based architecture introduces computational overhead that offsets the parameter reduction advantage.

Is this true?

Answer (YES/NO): NO